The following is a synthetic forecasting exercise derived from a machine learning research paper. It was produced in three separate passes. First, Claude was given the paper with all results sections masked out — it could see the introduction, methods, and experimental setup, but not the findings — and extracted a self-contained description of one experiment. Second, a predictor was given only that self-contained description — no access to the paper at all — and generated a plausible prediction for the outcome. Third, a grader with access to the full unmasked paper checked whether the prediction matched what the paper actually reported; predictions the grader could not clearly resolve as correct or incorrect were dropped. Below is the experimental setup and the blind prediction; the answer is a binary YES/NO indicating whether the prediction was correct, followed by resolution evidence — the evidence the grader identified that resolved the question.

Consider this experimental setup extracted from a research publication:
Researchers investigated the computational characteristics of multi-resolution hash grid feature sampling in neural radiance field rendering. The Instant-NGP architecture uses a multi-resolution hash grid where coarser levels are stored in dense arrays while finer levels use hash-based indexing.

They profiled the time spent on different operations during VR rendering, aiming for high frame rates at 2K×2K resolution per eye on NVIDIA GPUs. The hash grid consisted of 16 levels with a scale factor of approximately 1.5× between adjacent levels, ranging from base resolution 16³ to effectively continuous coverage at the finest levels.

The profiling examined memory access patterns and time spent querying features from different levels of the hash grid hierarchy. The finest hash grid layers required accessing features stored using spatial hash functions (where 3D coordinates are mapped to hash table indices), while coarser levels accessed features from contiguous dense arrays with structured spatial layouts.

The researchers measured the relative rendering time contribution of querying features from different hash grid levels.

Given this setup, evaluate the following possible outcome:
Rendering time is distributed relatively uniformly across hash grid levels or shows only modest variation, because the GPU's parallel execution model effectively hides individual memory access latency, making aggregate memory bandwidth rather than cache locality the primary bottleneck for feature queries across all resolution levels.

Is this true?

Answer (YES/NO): NO